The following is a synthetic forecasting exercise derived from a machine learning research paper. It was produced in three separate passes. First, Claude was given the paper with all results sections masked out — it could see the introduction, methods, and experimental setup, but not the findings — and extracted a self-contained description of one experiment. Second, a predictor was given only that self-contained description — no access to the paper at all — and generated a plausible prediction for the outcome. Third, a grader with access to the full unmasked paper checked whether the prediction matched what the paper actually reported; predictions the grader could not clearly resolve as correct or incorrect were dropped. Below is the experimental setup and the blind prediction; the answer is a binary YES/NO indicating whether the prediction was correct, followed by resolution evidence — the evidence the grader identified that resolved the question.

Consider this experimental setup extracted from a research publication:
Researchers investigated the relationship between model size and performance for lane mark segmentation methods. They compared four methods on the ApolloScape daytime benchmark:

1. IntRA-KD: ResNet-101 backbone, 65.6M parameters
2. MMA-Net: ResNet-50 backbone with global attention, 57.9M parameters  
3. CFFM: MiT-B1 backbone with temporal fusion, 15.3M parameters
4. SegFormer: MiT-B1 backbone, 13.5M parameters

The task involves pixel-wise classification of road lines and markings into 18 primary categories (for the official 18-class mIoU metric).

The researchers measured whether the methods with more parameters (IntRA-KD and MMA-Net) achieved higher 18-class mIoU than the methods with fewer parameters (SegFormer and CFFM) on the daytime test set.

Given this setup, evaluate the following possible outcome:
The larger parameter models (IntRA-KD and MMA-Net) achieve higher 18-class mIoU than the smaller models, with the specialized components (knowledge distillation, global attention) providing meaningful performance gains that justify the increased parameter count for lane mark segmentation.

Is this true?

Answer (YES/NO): NO